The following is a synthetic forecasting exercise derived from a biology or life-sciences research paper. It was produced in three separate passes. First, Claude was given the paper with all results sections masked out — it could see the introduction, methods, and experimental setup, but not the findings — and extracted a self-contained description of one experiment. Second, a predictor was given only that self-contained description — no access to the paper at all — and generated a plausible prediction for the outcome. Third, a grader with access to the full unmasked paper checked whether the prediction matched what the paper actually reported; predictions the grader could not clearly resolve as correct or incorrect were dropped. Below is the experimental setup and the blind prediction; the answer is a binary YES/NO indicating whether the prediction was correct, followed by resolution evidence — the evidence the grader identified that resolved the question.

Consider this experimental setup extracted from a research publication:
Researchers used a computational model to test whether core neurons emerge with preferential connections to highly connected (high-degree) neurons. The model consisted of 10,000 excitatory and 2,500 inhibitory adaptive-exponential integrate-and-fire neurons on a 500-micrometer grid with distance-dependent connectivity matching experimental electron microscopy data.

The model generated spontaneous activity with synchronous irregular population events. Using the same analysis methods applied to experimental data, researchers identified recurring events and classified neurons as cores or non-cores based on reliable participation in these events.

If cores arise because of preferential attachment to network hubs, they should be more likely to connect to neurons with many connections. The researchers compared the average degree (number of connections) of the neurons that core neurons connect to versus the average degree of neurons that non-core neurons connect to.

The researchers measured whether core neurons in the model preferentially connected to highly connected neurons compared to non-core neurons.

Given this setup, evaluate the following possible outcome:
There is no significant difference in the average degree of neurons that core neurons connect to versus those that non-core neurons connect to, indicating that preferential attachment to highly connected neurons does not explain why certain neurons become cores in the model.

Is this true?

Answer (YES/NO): YES